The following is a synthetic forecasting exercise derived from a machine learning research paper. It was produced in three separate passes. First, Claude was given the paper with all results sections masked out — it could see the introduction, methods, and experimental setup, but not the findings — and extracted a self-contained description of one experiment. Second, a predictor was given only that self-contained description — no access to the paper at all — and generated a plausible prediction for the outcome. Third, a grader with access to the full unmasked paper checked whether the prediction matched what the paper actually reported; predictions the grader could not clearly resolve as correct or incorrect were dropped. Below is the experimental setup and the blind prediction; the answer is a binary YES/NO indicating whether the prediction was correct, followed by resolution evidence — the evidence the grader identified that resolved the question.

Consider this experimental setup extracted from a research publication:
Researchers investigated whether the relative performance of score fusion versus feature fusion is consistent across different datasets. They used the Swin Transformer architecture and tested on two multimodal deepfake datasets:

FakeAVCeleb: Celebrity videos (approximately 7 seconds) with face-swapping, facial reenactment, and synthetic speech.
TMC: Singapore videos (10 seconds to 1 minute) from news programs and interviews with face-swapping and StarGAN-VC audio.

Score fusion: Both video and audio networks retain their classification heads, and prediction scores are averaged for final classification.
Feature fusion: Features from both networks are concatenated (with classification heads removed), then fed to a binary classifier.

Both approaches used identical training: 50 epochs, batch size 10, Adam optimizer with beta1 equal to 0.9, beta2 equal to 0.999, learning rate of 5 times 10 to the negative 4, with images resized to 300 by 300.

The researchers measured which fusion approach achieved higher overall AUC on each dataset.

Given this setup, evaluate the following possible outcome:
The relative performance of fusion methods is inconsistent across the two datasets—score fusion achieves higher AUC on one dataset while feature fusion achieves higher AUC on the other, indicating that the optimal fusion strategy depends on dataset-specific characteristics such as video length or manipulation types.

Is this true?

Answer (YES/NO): NO